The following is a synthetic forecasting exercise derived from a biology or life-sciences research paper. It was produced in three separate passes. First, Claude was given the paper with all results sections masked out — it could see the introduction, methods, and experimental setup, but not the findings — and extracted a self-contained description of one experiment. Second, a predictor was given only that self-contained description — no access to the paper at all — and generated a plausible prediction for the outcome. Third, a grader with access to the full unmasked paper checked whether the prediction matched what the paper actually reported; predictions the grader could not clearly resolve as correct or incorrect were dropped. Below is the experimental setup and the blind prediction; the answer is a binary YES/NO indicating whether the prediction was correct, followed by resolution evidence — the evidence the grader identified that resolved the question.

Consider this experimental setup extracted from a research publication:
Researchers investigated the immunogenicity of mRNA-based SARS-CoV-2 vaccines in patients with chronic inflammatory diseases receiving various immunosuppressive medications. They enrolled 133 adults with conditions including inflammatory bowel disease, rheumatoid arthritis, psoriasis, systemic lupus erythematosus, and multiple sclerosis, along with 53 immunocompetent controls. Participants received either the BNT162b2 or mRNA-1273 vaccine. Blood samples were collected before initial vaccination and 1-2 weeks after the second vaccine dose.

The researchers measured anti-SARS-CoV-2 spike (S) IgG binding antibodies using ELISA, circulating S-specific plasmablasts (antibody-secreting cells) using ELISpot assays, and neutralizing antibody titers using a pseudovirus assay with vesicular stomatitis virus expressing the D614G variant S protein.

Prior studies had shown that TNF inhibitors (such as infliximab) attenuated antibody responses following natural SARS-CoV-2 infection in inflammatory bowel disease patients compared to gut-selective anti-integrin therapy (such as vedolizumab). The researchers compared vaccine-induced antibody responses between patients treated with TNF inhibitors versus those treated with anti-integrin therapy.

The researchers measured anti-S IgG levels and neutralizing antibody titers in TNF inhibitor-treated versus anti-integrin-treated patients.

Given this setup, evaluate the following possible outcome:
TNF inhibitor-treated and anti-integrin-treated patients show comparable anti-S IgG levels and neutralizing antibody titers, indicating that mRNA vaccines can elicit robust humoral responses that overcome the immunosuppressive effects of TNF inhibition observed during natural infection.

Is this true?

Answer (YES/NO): YES